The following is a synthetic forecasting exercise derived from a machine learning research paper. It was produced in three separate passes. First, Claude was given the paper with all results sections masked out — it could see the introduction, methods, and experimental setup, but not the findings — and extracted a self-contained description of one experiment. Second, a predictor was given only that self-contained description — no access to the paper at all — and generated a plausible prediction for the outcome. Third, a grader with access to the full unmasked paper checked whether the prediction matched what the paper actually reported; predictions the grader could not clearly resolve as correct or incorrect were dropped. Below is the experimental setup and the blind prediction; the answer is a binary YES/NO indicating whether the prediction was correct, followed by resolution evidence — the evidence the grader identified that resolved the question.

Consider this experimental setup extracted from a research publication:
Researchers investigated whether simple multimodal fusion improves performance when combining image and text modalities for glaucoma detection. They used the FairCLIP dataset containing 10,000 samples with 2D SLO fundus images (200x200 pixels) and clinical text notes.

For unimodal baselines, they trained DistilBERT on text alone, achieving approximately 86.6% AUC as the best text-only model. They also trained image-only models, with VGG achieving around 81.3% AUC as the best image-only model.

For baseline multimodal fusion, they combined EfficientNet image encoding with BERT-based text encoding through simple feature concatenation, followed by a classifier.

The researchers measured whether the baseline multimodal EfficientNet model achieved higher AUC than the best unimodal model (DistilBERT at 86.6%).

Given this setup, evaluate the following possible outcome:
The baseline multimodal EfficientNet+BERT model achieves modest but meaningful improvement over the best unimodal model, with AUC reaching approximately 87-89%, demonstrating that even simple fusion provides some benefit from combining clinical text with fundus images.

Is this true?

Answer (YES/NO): YES